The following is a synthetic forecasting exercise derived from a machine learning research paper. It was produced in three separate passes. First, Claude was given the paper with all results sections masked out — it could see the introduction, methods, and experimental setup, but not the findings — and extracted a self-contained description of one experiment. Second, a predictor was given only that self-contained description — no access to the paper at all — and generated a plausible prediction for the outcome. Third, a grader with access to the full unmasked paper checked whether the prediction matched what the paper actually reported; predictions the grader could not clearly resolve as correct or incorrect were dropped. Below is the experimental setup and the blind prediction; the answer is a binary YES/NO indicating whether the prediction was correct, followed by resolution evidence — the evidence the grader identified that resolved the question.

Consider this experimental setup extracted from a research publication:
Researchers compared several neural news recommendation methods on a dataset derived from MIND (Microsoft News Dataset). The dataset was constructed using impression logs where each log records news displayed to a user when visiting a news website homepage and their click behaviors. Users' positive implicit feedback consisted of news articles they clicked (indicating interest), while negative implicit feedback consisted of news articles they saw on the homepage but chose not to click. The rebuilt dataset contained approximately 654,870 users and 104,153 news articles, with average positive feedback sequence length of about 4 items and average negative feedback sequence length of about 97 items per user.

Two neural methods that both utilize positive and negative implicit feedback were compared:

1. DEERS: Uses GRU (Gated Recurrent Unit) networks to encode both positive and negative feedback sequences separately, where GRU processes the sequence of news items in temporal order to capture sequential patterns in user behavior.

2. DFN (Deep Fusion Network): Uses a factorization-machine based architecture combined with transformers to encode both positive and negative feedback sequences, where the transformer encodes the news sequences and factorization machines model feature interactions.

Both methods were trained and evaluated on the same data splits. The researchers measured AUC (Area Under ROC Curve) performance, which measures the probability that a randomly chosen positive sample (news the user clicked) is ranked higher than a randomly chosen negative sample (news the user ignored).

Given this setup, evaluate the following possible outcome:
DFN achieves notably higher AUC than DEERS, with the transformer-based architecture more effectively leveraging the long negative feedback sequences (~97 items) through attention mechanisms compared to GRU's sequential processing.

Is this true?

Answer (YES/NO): NO